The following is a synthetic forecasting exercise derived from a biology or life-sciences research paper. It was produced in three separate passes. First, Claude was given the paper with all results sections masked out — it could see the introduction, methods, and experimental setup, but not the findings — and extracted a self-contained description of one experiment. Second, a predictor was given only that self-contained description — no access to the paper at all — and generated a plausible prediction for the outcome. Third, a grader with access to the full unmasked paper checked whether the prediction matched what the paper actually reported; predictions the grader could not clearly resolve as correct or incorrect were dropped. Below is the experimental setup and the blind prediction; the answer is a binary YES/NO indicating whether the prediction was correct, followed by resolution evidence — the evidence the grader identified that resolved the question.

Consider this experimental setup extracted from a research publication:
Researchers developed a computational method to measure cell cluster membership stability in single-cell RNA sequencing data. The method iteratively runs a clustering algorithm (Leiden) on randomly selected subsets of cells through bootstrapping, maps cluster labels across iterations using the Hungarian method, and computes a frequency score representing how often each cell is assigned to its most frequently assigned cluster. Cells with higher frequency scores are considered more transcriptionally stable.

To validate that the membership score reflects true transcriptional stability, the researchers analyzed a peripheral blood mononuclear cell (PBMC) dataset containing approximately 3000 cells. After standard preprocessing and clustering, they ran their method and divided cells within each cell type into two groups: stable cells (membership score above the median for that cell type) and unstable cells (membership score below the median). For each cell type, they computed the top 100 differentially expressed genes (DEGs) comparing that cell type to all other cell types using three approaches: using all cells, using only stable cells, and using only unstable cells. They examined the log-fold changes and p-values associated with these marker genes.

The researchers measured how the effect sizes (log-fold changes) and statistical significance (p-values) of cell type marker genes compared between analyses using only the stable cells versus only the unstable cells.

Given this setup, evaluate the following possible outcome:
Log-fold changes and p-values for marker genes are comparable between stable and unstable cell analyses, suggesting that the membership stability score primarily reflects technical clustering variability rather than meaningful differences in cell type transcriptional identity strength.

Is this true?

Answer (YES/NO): NO